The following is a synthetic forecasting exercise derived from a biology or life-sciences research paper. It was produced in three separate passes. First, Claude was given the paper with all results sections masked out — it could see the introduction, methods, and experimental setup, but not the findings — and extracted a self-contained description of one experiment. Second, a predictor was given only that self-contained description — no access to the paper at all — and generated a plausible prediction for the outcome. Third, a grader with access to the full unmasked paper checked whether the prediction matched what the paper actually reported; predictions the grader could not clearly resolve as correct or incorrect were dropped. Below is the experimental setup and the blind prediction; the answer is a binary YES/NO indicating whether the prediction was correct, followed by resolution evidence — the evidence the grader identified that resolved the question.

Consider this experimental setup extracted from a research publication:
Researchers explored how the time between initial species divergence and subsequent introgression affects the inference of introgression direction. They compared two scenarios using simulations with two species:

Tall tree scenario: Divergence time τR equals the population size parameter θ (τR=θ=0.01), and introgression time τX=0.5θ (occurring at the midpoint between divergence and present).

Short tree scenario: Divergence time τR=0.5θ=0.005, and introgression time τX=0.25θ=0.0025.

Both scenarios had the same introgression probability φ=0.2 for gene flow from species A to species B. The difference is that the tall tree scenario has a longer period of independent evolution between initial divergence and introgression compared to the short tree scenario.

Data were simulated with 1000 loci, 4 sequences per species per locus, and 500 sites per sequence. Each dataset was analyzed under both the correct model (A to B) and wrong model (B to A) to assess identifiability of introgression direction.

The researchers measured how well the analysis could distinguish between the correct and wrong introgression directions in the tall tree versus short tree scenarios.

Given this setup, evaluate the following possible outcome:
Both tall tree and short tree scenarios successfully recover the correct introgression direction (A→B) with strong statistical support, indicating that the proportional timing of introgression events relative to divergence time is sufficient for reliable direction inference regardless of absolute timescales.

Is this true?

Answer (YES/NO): NO